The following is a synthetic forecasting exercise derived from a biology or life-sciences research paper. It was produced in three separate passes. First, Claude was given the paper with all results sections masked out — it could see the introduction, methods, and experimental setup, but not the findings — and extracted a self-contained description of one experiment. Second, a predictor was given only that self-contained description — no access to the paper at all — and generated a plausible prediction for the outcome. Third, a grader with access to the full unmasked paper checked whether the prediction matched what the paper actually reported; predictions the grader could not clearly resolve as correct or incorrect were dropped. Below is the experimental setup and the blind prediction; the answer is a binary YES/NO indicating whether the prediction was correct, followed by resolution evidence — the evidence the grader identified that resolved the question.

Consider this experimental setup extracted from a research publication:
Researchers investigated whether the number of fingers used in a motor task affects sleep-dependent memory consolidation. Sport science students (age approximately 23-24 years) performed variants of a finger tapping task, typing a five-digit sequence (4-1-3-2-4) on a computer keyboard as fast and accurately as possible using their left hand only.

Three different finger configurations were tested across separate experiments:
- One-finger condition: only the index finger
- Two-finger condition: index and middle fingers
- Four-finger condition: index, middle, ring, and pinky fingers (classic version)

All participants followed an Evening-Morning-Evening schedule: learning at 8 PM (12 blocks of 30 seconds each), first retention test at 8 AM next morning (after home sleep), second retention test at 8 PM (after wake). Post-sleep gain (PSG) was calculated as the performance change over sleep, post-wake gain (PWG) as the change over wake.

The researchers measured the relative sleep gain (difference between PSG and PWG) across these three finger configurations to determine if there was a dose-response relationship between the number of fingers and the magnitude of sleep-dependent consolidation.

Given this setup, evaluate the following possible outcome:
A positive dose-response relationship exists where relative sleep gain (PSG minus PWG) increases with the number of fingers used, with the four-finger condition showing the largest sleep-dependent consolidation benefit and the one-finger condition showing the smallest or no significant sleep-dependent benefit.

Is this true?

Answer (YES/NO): NO